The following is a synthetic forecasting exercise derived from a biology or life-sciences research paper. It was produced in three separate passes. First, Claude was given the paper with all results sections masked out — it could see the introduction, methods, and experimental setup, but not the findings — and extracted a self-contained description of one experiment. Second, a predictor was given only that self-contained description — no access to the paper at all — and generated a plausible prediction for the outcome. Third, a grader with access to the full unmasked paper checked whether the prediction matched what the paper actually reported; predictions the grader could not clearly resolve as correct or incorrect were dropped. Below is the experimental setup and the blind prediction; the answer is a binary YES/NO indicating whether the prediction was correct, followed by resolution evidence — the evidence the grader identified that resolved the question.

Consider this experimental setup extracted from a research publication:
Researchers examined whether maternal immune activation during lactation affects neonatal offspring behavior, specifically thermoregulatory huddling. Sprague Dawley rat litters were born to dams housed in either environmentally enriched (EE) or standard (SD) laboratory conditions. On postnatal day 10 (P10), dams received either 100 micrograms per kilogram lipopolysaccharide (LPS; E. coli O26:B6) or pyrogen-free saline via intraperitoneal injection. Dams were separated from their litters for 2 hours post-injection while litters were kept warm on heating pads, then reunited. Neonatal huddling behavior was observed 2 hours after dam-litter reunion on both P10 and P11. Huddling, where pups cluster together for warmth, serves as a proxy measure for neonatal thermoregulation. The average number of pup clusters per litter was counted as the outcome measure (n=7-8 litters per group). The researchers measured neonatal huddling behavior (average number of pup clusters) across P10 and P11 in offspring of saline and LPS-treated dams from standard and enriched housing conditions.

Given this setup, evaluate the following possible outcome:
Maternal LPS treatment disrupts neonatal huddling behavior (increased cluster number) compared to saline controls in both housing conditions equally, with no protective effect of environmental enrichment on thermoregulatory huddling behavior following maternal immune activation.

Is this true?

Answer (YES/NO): NO